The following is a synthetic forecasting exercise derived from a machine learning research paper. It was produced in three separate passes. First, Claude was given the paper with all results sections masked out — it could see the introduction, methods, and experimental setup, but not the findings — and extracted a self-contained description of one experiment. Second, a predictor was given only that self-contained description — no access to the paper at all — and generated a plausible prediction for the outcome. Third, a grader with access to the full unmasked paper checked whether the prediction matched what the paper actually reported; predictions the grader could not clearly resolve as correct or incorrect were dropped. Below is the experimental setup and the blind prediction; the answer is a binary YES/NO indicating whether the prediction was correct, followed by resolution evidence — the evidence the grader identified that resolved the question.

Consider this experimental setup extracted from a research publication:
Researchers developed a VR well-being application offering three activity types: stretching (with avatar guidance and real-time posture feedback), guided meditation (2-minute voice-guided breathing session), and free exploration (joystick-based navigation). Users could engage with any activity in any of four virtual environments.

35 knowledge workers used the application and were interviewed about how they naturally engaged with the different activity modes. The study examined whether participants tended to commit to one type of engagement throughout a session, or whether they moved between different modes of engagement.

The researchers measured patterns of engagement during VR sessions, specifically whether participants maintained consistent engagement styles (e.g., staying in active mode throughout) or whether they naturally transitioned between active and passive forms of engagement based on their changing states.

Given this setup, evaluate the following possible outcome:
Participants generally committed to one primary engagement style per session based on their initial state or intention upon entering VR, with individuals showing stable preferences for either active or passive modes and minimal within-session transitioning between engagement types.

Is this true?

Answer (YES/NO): NO